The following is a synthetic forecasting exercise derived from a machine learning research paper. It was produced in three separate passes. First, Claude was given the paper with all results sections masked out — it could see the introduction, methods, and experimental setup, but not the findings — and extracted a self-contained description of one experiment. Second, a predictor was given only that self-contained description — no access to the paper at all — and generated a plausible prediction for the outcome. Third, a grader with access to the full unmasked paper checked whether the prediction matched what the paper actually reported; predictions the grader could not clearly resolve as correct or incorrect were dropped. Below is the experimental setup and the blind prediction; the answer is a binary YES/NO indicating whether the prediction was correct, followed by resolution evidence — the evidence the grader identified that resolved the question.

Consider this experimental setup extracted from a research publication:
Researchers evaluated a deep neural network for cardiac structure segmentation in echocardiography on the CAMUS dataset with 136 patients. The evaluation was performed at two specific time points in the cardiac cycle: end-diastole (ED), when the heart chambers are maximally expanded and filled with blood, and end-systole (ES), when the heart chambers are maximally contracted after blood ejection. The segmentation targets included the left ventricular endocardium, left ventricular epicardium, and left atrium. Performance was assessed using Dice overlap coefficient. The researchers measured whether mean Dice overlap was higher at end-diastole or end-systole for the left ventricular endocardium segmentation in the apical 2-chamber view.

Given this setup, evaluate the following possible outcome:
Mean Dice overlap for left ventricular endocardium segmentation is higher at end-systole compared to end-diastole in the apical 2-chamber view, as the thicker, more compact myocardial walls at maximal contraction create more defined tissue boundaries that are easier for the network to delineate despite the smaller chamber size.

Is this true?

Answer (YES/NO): NO